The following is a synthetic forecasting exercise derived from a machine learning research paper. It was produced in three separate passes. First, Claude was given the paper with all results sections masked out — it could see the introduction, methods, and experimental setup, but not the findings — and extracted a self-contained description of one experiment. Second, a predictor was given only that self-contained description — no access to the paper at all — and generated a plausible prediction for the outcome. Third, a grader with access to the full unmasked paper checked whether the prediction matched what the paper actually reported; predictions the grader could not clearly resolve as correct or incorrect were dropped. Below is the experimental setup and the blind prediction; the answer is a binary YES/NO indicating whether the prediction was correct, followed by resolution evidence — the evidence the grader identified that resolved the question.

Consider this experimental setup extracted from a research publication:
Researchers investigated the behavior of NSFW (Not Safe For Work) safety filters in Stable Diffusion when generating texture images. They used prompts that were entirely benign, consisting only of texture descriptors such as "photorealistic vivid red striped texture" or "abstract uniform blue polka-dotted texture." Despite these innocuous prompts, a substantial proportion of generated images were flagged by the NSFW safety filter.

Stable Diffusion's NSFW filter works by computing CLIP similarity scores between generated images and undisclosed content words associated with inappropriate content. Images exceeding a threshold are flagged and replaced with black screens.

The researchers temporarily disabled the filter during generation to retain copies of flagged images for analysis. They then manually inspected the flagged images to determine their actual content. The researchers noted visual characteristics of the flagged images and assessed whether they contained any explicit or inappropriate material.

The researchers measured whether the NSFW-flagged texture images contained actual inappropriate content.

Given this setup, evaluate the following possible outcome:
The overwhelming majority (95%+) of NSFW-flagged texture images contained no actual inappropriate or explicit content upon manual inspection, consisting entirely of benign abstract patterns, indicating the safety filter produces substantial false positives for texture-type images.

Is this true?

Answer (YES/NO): YES